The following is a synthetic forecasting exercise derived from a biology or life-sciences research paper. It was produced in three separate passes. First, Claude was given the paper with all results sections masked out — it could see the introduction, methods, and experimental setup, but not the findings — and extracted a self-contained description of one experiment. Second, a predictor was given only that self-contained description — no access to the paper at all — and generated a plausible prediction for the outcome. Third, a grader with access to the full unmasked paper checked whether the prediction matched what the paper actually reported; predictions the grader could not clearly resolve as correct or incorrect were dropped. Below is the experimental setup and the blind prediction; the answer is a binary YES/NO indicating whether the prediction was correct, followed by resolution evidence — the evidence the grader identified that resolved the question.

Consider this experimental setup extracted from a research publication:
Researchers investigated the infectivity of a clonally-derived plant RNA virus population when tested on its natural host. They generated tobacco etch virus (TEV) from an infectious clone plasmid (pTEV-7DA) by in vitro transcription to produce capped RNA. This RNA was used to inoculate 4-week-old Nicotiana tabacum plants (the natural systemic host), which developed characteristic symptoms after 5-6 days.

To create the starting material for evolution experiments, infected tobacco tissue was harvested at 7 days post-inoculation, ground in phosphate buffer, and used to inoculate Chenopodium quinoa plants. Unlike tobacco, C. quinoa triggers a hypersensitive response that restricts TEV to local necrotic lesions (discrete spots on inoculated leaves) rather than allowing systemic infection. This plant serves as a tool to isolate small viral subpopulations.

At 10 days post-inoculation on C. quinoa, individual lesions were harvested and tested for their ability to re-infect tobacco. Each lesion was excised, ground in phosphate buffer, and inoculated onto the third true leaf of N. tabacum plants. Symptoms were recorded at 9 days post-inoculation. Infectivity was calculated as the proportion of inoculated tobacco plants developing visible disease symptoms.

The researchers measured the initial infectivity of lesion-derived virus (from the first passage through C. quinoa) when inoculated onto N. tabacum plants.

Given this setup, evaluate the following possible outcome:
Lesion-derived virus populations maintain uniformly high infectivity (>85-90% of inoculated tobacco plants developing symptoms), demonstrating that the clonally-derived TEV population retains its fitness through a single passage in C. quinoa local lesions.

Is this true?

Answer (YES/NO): NO